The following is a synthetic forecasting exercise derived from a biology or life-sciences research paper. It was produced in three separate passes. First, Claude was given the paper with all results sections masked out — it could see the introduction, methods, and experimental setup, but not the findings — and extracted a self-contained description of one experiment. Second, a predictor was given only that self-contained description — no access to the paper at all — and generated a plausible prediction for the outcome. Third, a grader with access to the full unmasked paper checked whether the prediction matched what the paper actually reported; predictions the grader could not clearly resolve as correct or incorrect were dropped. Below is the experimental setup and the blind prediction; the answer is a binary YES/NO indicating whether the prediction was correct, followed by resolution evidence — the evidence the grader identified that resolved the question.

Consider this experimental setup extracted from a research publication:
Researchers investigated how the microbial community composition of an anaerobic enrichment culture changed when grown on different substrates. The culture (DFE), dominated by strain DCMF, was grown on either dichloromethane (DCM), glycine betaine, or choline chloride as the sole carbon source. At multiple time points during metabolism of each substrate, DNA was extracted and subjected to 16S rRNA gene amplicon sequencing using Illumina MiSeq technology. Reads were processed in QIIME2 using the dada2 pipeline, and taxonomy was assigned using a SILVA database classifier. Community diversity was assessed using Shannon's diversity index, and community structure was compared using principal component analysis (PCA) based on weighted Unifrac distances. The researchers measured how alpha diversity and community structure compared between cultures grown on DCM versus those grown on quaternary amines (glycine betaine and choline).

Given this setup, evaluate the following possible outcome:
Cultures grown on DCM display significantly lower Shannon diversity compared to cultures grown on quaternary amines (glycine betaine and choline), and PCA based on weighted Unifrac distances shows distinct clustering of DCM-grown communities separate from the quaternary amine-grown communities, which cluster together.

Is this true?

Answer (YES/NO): NO